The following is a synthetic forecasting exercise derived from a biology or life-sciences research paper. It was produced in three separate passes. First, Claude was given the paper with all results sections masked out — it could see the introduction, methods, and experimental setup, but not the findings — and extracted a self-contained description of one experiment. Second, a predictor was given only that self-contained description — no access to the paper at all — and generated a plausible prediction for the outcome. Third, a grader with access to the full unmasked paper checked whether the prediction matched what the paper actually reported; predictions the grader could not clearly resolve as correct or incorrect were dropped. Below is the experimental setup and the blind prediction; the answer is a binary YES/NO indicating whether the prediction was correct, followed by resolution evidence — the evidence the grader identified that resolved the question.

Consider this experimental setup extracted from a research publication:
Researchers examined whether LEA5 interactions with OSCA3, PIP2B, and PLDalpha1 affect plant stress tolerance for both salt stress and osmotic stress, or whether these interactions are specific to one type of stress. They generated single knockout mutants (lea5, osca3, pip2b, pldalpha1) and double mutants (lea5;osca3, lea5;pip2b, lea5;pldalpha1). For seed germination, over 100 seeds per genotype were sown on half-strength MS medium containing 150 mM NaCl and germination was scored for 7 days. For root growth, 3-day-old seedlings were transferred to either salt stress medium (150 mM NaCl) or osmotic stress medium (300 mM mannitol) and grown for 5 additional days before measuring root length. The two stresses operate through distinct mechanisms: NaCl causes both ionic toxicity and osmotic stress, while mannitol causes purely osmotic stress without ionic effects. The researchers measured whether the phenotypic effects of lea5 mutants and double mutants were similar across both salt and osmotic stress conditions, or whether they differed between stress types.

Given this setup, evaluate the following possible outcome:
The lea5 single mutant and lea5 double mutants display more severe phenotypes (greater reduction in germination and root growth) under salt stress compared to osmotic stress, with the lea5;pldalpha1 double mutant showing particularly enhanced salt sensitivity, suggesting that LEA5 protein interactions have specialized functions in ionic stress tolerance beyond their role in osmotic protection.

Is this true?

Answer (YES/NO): NO